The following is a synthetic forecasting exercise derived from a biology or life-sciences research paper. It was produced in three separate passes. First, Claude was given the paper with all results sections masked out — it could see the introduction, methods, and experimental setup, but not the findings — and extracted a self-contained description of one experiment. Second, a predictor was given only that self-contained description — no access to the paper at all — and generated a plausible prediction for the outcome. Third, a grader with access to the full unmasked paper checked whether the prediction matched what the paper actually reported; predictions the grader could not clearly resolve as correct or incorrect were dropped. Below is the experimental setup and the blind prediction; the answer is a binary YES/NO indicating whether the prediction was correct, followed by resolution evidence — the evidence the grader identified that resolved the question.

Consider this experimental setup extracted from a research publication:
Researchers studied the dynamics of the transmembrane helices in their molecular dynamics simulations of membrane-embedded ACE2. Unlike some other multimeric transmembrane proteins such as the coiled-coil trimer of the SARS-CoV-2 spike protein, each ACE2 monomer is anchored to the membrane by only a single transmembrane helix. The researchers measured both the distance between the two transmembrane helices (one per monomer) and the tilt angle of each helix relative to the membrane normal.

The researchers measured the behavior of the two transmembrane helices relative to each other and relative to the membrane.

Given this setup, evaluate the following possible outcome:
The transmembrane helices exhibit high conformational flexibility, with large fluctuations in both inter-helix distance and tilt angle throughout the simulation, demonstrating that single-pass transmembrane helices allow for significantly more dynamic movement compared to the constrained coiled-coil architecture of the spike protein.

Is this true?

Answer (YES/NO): YES